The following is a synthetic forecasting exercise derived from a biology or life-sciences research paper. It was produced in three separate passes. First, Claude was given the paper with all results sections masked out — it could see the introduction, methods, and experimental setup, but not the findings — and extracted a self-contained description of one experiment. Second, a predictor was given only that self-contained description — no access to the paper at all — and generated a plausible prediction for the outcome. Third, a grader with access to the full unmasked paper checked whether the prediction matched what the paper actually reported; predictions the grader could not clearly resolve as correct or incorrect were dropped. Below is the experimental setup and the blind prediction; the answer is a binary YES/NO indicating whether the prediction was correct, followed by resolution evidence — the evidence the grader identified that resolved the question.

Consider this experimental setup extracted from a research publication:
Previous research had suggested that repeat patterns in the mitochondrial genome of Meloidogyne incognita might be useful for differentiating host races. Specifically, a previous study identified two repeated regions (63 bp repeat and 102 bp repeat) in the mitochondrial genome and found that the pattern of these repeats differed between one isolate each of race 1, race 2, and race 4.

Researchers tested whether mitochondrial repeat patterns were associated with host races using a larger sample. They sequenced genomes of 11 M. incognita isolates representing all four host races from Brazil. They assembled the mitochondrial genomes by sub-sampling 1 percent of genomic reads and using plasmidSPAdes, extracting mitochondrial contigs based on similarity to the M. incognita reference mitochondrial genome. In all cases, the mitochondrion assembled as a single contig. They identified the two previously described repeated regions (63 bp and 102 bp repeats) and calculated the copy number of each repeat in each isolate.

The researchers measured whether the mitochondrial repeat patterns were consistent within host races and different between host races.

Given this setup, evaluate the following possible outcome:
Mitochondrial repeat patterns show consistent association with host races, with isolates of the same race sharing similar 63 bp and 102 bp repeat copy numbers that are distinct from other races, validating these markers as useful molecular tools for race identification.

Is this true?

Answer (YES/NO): NO